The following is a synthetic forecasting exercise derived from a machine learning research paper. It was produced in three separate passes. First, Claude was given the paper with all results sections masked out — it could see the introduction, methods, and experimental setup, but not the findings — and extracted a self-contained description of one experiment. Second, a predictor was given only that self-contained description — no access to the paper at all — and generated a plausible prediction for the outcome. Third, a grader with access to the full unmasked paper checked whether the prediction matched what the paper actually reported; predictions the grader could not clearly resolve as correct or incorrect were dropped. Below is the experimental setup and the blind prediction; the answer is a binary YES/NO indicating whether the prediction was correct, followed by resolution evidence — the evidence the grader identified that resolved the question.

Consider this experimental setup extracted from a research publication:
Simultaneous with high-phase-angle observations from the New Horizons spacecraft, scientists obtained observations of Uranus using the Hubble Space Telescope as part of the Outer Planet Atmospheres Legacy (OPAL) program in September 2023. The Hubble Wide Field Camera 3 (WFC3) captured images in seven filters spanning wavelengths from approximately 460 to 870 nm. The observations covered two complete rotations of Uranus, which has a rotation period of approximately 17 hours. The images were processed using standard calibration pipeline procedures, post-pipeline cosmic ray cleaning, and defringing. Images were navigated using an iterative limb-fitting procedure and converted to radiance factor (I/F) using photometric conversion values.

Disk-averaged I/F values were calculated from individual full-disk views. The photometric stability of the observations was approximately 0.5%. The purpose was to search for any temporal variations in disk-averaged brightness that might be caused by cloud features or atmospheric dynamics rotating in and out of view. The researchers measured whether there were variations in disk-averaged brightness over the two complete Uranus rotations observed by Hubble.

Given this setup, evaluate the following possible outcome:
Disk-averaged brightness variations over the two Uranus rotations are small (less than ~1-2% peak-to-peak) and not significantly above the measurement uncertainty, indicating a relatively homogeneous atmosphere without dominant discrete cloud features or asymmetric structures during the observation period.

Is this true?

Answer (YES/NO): YES